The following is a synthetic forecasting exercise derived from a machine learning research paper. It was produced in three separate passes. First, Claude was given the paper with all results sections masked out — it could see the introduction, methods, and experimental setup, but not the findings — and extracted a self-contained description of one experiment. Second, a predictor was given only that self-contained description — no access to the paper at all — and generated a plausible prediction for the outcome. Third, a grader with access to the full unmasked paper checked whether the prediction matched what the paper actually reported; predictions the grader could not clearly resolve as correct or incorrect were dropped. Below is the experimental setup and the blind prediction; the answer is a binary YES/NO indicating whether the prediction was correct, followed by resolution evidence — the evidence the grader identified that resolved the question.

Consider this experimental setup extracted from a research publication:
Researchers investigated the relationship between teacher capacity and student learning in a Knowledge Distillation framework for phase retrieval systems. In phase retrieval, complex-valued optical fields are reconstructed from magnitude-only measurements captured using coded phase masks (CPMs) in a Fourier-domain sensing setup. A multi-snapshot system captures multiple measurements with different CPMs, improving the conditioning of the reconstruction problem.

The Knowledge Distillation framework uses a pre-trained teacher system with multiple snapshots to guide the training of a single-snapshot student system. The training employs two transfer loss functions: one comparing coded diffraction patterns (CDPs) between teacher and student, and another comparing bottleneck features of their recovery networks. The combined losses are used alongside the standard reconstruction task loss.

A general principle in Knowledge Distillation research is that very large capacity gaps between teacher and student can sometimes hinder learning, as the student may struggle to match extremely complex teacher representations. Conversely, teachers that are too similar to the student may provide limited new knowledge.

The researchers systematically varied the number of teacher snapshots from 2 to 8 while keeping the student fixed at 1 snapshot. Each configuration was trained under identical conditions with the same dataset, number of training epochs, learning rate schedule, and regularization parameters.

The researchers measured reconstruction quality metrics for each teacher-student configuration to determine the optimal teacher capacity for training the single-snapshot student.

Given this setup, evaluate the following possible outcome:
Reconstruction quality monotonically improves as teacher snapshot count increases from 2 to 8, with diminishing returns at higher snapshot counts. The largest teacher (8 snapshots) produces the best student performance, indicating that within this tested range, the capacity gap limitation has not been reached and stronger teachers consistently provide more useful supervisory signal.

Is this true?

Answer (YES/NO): NO